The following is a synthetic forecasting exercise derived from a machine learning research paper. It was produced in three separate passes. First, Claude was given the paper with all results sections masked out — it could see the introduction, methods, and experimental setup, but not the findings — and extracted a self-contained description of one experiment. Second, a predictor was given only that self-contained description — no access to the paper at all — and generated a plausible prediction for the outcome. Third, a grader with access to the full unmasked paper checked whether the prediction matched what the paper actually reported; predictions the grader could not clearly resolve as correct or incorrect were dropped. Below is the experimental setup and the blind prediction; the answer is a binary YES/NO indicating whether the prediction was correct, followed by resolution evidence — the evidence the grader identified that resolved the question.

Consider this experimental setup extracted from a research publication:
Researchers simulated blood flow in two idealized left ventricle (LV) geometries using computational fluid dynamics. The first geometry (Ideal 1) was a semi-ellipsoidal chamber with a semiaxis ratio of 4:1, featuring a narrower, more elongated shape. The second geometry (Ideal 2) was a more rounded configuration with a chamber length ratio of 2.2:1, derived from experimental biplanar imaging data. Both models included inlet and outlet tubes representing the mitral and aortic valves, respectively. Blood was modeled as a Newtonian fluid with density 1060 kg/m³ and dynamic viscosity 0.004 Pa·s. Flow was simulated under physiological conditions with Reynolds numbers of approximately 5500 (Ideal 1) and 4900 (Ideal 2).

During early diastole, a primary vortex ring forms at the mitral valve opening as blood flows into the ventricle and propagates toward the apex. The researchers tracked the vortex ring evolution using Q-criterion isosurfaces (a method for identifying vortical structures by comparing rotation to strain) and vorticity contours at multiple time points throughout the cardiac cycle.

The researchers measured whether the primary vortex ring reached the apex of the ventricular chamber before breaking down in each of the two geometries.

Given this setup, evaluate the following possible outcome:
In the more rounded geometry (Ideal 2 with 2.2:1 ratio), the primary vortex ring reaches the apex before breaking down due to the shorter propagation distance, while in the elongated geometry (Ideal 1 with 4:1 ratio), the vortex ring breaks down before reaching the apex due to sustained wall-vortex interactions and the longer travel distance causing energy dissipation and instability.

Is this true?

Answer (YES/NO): YES